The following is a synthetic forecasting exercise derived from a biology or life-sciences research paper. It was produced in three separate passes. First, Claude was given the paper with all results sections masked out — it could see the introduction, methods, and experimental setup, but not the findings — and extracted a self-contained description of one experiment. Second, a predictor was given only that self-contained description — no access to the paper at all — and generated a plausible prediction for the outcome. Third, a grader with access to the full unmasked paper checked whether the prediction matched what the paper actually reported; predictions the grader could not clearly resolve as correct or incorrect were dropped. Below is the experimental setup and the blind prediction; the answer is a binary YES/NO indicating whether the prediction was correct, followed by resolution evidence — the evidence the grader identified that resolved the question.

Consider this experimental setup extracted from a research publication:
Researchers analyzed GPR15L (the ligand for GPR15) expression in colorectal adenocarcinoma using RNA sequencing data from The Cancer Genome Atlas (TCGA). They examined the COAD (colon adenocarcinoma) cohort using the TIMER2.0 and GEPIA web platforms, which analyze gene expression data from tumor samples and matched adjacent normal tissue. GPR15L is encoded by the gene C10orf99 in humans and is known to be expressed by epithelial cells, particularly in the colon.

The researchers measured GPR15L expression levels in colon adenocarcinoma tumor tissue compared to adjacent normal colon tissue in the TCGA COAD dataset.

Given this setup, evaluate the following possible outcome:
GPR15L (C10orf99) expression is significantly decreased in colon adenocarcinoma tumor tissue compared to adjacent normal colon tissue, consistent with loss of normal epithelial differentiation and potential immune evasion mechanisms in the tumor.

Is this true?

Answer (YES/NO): YES